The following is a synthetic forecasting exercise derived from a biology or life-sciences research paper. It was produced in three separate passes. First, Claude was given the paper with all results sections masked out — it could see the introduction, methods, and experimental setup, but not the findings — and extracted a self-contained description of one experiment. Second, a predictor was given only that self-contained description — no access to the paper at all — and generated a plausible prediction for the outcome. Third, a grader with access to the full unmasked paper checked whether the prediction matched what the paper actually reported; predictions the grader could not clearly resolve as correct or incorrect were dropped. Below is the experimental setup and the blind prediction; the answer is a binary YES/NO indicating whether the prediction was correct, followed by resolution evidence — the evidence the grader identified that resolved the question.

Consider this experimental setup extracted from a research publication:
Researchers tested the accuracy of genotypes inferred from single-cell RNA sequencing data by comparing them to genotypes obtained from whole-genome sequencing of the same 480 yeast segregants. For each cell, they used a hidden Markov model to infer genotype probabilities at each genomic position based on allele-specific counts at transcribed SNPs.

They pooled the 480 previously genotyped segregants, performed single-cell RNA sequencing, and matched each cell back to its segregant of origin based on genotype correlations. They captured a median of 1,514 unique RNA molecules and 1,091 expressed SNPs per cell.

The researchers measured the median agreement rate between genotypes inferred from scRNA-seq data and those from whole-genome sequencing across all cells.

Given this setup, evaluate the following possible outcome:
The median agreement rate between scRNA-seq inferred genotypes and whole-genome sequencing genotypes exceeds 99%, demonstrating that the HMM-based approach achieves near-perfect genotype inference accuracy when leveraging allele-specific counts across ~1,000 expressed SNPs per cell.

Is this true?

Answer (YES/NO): NO